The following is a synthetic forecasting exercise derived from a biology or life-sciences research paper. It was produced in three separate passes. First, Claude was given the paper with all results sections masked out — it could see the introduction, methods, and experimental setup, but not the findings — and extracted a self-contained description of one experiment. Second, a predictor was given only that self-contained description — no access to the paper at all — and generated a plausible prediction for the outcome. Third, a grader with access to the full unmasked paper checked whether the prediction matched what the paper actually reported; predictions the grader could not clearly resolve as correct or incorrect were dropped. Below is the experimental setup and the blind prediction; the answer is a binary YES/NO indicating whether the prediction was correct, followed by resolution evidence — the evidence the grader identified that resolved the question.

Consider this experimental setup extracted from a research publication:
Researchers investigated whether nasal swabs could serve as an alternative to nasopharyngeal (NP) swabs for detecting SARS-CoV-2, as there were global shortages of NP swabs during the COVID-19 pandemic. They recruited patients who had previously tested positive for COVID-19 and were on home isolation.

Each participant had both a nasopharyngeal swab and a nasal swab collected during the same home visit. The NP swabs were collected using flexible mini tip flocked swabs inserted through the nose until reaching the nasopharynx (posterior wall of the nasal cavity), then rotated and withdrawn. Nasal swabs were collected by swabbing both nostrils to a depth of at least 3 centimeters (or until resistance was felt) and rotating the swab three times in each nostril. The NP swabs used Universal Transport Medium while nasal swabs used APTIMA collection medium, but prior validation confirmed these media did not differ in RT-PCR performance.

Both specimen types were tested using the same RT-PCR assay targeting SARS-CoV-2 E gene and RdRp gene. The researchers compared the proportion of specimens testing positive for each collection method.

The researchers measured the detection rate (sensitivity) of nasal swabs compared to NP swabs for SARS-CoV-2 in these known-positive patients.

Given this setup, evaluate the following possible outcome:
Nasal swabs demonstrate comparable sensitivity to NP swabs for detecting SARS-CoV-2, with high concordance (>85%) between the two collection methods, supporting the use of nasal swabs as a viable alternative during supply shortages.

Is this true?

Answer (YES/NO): NO